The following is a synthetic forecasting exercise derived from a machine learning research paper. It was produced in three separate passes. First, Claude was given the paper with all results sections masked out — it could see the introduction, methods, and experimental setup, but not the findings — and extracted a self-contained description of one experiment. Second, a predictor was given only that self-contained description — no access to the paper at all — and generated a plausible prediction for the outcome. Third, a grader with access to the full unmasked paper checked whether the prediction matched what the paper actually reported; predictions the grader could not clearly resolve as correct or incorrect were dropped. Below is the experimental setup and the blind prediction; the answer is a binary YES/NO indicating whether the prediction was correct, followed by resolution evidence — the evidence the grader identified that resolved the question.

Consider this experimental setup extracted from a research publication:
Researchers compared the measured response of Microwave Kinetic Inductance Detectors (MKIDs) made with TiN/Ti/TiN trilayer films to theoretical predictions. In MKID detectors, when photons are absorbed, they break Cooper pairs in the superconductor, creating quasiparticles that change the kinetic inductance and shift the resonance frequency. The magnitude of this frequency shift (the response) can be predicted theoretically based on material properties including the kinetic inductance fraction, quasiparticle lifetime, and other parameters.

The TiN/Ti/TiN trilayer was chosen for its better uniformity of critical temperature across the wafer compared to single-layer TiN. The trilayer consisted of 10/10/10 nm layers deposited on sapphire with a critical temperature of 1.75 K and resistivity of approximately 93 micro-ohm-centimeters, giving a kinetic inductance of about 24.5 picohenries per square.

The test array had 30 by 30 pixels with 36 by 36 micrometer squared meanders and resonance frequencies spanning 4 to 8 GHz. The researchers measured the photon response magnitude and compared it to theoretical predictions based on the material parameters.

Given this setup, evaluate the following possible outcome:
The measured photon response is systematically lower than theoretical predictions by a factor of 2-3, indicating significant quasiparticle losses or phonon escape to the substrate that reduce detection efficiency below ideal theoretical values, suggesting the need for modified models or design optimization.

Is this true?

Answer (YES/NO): NO